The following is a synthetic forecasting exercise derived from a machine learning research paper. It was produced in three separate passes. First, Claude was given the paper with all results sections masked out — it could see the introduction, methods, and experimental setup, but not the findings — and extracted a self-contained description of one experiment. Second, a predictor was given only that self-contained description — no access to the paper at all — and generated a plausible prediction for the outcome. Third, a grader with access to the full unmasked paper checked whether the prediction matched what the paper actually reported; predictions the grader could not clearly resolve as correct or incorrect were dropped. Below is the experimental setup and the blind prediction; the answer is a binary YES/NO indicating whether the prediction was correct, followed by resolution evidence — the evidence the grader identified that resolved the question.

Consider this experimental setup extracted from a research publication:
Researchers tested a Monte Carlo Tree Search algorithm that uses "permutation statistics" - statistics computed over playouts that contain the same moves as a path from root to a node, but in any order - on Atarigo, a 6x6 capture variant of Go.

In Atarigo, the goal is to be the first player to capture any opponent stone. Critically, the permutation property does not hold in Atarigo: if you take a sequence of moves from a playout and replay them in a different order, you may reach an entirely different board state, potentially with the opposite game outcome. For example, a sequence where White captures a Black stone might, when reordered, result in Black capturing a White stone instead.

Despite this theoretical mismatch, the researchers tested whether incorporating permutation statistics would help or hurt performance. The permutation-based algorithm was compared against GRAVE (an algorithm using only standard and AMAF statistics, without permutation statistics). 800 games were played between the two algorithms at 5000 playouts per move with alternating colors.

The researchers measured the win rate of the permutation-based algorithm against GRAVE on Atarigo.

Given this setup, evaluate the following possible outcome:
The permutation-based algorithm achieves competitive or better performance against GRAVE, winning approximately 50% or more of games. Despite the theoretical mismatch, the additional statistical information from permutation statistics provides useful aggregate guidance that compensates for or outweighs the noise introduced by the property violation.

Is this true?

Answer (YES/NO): YES